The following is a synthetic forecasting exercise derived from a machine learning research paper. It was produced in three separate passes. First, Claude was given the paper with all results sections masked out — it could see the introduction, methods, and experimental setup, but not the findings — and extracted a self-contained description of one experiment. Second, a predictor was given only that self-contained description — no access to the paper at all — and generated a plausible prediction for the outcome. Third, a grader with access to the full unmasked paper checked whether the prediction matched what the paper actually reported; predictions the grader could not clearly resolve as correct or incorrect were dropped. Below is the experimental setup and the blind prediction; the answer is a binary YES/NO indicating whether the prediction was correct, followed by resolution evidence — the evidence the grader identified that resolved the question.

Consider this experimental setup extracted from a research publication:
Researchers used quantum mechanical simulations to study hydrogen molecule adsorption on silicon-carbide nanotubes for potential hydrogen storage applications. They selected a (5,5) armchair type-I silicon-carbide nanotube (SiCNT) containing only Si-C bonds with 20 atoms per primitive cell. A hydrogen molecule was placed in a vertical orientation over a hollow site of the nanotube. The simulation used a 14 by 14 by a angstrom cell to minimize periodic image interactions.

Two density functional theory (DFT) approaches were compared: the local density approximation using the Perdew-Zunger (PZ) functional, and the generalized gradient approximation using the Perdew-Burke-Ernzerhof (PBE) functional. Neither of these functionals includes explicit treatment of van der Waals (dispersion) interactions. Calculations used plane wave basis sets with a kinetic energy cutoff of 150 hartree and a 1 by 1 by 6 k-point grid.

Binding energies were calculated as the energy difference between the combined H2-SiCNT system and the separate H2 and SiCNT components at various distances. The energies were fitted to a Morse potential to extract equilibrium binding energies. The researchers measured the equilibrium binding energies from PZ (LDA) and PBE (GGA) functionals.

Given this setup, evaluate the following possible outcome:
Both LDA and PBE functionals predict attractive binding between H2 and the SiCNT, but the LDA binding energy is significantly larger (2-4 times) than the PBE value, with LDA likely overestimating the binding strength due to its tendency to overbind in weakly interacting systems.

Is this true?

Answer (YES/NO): NO